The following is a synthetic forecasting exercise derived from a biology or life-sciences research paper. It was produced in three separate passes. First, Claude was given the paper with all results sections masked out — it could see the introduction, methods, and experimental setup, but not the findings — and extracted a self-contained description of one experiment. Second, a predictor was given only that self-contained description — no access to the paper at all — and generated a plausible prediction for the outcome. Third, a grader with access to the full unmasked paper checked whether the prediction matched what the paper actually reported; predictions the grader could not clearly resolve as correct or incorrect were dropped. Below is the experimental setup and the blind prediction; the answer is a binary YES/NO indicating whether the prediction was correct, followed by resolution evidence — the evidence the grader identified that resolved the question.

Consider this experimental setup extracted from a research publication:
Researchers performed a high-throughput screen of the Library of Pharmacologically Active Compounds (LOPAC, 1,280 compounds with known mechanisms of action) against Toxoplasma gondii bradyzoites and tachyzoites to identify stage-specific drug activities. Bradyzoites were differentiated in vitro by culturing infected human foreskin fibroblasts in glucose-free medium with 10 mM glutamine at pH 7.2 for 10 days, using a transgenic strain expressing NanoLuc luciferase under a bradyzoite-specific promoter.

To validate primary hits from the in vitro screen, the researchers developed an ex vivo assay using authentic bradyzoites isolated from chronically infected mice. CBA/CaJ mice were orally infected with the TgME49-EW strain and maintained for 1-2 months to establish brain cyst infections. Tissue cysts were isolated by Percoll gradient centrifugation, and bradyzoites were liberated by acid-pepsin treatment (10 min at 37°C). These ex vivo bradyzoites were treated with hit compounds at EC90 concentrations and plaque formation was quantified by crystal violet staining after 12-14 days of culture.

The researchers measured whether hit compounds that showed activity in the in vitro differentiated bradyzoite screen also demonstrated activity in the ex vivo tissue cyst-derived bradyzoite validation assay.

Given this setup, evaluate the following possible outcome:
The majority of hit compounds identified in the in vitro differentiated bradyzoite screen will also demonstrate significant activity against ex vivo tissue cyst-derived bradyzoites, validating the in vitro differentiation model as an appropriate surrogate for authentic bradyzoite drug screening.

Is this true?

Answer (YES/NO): NO